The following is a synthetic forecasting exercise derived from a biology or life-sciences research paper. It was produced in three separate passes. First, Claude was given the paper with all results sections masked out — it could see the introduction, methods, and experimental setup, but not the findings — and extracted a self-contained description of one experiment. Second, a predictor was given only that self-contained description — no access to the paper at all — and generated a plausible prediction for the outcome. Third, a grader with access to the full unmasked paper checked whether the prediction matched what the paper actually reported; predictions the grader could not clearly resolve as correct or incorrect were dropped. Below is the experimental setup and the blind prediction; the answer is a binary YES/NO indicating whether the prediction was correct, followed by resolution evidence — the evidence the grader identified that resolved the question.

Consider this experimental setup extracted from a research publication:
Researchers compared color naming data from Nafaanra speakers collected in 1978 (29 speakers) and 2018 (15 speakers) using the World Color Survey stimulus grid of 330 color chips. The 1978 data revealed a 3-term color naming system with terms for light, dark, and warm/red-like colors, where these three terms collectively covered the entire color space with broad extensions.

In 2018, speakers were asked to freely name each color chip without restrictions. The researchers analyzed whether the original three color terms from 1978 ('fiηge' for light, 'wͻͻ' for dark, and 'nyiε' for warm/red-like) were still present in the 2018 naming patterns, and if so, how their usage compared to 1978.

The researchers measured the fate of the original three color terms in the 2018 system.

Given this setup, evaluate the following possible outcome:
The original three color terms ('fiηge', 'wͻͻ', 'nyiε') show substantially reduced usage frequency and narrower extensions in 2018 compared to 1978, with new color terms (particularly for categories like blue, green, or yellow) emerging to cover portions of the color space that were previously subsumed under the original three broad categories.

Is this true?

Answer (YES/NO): YES